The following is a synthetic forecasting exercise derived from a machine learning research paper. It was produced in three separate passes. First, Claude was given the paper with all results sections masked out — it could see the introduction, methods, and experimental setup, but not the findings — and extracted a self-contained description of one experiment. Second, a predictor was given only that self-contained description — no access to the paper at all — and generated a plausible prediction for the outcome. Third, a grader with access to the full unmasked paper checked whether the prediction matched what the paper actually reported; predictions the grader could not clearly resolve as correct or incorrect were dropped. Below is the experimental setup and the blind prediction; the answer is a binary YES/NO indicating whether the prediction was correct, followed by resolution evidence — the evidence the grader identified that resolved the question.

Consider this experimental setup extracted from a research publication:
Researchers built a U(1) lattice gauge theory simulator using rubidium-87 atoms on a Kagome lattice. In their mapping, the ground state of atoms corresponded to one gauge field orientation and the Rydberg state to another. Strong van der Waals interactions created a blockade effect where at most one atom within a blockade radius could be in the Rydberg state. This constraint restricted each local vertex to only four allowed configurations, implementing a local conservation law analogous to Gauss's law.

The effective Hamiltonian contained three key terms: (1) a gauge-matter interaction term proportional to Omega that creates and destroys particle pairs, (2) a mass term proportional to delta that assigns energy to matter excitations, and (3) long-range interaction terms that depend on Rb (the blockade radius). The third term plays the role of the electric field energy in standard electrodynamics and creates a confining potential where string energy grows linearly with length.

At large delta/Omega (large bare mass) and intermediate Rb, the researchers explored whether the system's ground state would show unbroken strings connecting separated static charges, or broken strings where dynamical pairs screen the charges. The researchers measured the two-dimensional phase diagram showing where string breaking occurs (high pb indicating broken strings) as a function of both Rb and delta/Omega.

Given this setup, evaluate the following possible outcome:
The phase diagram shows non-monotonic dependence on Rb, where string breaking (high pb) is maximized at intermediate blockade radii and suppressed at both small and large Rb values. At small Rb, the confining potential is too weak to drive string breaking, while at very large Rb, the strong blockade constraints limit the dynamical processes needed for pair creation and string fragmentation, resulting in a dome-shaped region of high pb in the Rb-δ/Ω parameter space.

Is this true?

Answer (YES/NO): NO